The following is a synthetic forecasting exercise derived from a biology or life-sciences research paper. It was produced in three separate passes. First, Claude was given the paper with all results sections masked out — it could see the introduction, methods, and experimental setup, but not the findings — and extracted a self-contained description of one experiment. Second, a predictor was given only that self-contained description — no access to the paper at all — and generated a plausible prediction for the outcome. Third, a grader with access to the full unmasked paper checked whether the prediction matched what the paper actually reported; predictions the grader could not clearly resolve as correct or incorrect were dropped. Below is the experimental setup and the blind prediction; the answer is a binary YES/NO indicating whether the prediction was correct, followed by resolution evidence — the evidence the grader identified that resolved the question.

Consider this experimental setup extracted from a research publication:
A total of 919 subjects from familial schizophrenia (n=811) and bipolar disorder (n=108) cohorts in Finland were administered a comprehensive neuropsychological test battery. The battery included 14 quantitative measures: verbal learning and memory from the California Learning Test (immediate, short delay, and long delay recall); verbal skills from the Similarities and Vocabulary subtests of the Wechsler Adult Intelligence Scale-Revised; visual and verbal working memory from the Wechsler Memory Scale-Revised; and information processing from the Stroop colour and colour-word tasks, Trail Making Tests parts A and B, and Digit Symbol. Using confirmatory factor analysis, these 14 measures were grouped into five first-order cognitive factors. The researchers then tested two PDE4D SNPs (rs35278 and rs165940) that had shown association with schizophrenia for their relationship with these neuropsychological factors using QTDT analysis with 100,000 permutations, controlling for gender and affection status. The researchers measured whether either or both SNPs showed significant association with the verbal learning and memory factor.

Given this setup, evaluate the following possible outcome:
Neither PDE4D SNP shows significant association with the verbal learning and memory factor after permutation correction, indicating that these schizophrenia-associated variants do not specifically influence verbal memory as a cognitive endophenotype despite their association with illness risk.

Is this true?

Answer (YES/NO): NO